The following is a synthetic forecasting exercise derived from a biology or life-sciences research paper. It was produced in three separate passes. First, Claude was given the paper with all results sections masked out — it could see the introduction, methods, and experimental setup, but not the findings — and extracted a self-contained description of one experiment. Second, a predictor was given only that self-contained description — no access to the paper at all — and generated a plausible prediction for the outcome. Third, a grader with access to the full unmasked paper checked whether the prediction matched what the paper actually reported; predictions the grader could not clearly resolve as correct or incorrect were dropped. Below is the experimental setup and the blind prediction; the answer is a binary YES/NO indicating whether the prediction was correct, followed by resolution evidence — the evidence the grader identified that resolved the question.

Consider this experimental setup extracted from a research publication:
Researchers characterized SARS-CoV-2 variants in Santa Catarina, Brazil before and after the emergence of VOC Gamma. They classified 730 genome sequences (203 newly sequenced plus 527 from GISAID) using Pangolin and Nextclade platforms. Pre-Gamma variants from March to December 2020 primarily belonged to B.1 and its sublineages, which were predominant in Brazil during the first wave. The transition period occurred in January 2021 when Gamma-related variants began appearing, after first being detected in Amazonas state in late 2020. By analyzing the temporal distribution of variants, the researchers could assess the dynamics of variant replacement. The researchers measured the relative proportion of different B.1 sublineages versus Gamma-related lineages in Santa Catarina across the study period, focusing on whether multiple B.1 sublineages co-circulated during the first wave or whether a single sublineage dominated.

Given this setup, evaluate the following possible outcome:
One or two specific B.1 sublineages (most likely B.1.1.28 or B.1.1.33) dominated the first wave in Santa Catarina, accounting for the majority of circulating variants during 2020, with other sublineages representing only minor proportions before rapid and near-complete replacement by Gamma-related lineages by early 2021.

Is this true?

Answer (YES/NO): YES